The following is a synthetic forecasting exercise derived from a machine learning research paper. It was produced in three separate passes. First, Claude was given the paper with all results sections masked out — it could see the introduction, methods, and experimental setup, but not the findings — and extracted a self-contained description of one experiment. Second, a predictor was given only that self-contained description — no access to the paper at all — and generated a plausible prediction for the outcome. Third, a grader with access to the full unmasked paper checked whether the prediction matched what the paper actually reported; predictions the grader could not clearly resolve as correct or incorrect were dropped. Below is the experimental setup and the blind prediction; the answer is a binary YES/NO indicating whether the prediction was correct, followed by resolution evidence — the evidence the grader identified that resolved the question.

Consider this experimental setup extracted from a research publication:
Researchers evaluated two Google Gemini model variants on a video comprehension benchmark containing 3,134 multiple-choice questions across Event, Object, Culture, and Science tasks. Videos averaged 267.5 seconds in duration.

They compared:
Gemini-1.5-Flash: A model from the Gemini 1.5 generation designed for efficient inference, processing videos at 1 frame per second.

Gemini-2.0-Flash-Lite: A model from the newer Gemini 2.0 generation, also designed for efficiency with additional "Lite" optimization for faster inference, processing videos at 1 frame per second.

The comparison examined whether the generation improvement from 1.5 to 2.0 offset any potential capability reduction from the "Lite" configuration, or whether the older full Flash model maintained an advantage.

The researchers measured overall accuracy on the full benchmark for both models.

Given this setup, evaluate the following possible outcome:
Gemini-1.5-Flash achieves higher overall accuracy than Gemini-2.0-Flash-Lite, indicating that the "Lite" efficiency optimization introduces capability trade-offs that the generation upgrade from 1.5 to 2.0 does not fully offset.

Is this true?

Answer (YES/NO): NO